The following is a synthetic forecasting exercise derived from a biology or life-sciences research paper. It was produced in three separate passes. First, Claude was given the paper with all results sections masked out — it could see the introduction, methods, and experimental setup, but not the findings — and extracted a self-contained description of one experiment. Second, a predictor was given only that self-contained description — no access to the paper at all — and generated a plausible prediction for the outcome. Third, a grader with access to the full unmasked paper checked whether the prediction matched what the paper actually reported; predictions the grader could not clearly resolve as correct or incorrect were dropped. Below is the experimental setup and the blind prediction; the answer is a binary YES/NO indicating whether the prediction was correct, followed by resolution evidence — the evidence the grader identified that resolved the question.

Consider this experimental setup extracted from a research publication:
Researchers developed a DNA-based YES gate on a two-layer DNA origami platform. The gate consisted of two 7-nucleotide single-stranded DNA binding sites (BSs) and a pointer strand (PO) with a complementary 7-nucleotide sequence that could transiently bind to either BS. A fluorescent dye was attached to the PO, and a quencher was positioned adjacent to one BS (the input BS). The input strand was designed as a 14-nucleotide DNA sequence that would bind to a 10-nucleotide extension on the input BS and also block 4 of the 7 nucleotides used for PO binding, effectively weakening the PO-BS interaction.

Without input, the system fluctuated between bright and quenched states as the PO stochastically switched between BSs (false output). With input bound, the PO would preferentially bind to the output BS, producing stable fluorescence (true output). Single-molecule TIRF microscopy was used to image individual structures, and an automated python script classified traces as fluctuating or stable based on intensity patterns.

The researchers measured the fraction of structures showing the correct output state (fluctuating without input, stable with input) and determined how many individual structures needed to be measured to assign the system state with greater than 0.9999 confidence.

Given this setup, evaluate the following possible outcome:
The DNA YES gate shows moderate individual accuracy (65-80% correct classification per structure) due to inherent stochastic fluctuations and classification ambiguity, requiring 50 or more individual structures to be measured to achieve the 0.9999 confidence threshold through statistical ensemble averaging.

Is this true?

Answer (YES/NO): NO